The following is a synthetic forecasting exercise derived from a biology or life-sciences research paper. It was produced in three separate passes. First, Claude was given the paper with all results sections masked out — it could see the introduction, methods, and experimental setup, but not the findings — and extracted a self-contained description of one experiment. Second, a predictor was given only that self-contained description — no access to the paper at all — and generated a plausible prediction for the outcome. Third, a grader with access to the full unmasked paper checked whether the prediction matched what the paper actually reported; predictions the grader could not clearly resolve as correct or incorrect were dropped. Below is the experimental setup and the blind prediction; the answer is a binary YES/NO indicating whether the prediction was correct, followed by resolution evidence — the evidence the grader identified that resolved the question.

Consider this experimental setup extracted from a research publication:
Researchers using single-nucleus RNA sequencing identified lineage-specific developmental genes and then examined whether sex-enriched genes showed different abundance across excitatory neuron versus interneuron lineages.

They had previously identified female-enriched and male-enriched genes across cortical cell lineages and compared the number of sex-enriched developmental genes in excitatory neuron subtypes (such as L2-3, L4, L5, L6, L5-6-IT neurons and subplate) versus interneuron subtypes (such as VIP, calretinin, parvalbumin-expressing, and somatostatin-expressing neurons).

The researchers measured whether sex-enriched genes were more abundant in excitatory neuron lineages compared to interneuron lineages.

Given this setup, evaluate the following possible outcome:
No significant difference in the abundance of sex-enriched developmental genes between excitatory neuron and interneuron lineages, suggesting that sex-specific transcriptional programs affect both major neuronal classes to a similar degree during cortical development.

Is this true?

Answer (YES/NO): NO